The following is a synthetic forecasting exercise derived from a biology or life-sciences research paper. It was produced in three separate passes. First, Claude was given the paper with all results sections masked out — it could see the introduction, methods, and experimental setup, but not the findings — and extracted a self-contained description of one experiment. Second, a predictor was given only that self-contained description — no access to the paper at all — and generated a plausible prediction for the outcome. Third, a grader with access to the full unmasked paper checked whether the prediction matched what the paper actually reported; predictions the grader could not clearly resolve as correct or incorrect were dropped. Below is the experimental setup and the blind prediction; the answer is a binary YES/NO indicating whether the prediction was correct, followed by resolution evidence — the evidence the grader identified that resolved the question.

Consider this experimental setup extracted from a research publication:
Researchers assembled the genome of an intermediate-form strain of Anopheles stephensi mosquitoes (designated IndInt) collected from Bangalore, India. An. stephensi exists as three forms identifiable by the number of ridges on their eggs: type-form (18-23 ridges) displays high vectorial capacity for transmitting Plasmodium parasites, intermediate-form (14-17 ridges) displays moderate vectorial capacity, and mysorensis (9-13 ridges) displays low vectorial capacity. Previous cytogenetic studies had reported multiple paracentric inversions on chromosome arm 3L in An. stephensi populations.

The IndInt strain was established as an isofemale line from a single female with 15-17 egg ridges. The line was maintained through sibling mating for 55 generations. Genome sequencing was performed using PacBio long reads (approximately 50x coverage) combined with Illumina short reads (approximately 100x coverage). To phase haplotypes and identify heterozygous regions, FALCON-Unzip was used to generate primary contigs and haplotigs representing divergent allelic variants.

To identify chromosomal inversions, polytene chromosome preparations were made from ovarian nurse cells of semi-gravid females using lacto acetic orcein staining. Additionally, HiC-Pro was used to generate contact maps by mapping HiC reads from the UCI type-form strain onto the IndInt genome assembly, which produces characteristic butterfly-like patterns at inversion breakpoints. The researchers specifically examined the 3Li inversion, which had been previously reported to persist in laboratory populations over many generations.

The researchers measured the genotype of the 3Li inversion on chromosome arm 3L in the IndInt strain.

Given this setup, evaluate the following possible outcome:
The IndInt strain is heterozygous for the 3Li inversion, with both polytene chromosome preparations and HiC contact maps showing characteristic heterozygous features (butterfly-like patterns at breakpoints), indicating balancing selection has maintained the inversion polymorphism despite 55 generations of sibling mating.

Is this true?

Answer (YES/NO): NO